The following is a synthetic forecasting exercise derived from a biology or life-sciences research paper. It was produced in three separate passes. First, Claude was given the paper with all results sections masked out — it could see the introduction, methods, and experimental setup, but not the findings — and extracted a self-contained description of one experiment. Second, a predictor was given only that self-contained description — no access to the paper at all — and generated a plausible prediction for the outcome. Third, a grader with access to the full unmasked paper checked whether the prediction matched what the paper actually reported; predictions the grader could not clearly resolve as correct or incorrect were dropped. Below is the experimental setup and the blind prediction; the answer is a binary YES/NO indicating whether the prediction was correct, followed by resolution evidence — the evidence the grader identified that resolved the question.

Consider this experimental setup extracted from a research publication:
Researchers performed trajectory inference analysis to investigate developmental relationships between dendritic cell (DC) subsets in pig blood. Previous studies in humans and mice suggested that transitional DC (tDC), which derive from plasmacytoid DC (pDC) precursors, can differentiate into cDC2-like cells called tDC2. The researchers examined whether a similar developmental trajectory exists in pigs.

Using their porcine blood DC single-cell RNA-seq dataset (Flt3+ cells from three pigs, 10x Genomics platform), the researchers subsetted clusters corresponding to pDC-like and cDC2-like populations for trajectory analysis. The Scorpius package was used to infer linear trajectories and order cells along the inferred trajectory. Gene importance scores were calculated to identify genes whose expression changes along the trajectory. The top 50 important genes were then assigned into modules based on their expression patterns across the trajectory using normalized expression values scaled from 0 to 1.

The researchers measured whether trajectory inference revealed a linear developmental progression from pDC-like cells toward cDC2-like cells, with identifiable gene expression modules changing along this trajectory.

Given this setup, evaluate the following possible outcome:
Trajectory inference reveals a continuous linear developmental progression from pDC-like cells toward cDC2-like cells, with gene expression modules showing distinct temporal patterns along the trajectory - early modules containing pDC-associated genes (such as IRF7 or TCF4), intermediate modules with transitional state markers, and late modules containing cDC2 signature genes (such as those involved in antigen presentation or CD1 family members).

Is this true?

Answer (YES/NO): YES